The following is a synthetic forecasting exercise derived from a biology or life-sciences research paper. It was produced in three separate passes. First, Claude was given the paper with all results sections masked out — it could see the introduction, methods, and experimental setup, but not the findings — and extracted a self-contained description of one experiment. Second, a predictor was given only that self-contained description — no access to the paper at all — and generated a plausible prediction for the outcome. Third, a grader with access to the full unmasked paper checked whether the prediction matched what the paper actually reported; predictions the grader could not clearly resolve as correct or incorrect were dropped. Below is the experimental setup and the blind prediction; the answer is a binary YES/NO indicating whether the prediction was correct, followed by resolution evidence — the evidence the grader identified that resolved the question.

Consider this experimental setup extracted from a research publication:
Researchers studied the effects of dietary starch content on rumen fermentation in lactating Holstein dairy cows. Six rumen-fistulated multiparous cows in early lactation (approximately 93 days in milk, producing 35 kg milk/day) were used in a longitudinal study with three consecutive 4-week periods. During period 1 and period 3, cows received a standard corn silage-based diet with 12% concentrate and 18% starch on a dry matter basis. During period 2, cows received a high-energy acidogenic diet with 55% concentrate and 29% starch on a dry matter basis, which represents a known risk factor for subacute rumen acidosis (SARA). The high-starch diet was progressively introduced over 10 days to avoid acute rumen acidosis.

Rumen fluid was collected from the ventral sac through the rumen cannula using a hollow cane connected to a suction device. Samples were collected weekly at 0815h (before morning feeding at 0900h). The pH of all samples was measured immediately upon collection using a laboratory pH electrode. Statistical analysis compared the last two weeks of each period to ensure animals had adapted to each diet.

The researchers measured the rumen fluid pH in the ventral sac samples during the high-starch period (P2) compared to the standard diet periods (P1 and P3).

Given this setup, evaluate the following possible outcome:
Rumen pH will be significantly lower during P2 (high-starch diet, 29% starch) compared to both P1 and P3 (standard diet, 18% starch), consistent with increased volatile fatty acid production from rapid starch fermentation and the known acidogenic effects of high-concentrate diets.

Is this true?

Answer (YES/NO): NO